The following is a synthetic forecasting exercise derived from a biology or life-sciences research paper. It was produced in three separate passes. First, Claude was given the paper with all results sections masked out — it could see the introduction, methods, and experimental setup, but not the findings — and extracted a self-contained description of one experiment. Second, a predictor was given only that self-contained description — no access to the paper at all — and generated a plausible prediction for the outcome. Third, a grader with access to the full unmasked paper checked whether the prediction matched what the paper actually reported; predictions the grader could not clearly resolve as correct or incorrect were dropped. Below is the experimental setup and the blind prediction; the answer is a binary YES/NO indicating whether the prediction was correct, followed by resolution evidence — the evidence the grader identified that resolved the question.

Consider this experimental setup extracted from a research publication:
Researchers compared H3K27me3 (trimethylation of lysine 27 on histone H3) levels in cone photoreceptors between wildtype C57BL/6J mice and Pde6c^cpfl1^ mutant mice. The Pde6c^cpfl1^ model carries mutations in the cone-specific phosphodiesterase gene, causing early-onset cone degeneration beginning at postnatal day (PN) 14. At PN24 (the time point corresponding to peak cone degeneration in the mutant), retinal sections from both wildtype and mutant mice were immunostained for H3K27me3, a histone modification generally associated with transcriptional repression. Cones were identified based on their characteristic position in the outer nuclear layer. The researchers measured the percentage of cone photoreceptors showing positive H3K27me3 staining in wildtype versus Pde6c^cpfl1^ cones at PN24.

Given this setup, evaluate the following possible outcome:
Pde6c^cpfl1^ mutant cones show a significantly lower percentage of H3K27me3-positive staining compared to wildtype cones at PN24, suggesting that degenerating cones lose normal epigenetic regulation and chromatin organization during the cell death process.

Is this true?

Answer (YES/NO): YES